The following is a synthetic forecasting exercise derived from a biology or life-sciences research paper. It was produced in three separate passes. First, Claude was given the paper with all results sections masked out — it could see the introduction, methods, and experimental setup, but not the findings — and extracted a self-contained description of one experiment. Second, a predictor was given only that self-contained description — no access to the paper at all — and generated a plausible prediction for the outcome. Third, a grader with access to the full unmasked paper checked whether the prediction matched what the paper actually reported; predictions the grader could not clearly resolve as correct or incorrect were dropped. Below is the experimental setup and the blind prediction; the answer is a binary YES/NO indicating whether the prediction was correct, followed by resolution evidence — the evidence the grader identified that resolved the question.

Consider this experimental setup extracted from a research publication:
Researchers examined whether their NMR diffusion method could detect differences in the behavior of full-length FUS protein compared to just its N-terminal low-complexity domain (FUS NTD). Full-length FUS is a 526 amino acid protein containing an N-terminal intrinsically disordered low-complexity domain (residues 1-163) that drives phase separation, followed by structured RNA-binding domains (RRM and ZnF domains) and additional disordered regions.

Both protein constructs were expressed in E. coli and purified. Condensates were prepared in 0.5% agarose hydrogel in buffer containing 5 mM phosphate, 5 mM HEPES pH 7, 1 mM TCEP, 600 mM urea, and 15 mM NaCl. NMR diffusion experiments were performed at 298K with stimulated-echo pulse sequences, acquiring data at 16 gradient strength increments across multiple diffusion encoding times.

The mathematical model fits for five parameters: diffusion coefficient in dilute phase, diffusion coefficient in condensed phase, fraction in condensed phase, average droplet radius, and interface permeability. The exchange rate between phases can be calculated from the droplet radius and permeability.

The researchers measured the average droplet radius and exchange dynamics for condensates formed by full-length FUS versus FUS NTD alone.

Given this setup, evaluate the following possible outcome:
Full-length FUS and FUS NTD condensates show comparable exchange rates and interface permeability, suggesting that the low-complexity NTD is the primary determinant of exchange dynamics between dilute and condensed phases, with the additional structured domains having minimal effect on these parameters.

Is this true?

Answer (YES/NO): YES